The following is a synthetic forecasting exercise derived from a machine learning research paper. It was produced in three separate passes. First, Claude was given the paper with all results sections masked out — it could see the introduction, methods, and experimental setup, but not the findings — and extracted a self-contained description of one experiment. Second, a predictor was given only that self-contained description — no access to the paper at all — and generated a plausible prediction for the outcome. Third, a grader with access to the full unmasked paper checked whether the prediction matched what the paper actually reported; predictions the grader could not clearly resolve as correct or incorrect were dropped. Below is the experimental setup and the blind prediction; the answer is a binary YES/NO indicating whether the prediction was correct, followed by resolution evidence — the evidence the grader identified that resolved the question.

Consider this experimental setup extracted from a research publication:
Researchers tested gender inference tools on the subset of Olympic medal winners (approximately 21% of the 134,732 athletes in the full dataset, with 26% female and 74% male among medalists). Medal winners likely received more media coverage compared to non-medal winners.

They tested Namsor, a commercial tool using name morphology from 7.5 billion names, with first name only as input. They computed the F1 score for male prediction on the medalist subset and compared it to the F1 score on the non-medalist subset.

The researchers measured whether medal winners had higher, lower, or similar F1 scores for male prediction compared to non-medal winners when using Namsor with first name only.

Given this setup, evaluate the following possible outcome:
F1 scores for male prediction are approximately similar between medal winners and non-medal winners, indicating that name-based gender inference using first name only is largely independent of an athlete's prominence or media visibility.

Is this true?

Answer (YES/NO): NO